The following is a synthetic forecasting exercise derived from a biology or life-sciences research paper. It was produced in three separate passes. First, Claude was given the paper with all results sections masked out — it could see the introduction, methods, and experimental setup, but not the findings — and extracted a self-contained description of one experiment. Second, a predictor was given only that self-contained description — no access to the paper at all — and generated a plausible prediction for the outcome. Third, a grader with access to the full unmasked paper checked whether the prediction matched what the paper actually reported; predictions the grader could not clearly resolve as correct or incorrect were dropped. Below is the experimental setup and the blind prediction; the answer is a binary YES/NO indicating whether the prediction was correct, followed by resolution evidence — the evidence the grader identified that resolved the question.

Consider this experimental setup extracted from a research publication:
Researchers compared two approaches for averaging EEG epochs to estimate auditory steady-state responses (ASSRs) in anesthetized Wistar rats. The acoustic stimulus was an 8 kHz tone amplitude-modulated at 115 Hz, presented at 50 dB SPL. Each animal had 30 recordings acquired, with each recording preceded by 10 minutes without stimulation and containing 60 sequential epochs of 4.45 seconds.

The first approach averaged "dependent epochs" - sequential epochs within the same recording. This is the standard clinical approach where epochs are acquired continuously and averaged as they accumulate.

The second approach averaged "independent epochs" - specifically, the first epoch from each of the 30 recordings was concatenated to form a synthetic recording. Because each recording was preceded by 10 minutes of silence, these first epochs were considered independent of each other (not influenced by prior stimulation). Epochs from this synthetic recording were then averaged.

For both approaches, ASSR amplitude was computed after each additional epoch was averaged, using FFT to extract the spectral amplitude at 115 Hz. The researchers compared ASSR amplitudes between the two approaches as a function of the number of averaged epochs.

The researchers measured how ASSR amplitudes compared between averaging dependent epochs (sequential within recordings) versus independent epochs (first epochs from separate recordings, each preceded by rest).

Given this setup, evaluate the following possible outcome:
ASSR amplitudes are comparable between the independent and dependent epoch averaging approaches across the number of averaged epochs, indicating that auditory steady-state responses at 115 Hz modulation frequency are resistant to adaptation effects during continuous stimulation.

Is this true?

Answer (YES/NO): NO